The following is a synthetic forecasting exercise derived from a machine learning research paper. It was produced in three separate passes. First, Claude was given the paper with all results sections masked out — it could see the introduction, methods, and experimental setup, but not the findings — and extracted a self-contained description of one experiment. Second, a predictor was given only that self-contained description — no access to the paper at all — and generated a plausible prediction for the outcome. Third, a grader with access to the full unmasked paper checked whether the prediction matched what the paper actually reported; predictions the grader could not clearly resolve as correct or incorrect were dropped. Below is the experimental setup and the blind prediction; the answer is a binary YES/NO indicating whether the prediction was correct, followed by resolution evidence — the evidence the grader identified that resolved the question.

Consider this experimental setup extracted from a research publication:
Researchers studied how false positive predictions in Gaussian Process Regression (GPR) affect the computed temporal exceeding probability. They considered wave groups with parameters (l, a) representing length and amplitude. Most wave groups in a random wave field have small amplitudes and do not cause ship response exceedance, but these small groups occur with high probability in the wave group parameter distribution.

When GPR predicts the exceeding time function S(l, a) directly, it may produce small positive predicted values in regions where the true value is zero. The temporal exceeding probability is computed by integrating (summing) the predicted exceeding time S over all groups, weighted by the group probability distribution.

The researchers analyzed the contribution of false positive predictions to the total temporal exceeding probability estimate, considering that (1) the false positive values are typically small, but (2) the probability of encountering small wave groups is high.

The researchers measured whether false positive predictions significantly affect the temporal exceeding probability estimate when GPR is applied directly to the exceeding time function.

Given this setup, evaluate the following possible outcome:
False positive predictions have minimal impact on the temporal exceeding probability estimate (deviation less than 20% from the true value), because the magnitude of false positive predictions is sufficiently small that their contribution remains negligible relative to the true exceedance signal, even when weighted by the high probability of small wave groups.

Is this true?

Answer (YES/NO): NO